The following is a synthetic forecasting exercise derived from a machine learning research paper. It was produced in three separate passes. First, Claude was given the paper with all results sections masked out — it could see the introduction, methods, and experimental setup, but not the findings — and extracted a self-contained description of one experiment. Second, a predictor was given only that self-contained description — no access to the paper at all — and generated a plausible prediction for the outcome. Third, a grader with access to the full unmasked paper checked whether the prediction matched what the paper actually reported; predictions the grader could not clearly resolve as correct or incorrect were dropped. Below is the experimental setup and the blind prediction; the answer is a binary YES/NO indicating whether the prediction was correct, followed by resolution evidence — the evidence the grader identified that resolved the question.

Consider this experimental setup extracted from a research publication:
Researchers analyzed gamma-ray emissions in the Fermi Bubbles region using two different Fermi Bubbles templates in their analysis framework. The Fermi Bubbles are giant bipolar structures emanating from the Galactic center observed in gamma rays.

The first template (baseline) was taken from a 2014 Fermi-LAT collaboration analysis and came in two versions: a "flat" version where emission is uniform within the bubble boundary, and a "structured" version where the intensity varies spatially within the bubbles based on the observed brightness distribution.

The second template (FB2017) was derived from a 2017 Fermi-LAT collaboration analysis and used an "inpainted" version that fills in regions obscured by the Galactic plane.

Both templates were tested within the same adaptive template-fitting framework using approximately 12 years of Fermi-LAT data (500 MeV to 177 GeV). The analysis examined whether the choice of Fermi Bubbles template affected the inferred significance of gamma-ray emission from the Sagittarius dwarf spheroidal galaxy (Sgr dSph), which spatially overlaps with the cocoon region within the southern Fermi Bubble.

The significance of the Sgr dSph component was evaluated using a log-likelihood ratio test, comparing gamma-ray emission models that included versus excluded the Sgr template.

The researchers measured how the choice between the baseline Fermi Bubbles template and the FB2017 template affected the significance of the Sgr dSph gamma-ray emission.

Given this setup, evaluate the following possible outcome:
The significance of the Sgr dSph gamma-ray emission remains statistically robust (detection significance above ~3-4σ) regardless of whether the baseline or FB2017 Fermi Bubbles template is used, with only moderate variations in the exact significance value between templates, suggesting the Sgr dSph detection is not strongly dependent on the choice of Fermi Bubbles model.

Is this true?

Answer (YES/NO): NO